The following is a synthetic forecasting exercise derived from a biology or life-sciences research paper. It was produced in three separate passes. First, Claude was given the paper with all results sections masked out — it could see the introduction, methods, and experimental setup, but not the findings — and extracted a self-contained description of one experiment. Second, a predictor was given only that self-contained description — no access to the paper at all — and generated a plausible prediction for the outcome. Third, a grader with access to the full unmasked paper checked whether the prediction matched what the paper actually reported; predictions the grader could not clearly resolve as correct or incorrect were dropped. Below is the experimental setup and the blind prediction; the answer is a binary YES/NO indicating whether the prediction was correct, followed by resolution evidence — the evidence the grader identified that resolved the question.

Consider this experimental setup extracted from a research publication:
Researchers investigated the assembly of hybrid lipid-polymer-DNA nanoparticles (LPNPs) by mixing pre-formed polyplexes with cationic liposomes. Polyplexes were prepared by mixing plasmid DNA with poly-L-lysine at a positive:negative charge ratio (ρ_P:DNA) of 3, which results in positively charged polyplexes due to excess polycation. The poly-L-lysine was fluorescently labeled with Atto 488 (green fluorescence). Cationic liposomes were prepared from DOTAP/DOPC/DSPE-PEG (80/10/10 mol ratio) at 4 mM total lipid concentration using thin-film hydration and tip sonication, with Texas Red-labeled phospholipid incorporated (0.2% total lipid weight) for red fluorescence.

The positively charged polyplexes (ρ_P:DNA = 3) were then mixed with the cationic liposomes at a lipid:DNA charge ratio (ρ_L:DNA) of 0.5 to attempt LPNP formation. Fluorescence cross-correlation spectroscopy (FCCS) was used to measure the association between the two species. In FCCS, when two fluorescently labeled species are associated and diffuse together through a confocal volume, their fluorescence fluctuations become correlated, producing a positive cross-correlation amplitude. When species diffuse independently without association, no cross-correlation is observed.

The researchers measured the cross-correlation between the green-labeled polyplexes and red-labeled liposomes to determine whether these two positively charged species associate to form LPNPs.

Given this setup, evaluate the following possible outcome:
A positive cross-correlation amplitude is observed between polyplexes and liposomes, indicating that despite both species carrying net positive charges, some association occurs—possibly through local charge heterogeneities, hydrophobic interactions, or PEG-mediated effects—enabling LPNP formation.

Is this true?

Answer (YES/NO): NO